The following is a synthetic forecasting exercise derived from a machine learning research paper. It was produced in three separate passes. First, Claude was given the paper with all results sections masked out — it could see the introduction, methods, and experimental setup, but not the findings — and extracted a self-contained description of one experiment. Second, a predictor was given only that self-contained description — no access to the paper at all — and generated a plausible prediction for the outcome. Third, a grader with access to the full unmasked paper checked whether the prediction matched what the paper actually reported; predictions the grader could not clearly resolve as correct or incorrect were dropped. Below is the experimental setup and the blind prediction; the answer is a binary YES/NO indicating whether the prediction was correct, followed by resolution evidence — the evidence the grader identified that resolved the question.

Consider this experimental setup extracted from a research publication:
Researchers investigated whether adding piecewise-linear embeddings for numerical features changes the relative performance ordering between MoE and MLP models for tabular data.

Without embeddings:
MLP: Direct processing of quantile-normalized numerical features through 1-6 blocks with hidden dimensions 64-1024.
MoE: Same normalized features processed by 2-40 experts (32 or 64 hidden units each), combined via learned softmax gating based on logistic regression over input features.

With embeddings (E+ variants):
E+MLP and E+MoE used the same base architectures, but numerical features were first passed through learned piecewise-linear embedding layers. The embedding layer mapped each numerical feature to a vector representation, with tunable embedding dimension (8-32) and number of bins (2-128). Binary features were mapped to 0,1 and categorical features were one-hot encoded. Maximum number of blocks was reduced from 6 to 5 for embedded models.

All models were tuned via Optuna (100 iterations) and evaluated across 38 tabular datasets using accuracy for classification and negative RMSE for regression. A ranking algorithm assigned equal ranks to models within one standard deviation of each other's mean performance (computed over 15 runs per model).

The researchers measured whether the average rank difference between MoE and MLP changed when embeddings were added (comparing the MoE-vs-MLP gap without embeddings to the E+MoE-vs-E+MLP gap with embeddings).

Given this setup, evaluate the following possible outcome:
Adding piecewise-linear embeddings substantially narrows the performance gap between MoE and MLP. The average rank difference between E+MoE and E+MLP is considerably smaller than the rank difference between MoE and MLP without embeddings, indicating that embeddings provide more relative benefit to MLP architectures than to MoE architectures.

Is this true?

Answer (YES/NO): NO